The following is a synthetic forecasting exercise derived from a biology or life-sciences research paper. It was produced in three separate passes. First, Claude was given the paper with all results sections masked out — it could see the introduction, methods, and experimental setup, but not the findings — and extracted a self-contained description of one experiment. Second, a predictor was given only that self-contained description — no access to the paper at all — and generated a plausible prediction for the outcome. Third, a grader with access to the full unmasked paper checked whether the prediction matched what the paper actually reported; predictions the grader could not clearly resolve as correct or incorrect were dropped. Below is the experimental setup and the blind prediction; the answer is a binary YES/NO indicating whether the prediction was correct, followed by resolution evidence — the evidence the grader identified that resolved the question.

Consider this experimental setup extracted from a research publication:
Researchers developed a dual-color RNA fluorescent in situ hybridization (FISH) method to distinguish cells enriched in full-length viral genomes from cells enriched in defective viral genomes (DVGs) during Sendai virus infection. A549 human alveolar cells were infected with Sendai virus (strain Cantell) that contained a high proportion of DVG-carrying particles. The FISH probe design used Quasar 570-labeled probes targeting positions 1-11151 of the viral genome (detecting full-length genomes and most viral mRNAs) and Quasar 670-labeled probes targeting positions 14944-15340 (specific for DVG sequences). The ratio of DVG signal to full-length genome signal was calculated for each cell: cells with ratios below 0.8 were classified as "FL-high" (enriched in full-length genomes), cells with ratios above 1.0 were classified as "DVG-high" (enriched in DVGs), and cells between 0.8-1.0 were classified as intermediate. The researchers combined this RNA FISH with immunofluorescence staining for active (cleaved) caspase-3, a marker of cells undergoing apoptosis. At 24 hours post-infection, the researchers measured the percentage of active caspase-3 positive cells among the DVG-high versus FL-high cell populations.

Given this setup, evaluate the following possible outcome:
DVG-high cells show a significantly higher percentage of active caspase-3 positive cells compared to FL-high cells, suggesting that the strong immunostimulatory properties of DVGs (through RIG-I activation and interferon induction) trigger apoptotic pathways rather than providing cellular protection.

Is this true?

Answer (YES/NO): NO